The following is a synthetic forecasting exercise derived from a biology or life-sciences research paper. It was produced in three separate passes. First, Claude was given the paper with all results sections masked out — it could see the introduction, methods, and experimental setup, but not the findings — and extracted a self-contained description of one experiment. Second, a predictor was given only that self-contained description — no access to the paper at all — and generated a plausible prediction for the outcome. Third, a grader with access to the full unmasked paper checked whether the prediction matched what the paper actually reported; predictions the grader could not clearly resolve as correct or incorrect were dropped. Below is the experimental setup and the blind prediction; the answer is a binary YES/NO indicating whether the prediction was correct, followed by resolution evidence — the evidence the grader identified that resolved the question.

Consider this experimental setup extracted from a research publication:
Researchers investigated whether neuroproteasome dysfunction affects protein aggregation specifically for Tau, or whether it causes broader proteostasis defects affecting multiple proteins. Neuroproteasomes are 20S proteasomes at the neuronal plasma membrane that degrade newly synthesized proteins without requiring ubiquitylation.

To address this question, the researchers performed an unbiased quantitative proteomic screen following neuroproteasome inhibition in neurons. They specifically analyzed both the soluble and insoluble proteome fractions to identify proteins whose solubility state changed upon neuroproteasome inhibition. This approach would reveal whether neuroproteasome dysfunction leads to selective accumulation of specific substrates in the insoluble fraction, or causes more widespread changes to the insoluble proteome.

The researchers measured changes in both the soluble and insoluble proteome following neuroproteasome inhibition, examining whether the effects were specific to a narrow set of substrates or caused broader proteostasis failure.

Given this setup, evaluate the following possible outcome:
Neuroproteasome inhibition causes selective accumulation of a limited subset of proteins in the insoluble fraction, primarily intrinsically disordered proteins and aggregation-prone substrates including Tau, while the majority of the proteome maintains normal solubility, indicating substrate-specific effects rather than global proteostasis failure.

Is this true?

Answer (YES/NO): YES